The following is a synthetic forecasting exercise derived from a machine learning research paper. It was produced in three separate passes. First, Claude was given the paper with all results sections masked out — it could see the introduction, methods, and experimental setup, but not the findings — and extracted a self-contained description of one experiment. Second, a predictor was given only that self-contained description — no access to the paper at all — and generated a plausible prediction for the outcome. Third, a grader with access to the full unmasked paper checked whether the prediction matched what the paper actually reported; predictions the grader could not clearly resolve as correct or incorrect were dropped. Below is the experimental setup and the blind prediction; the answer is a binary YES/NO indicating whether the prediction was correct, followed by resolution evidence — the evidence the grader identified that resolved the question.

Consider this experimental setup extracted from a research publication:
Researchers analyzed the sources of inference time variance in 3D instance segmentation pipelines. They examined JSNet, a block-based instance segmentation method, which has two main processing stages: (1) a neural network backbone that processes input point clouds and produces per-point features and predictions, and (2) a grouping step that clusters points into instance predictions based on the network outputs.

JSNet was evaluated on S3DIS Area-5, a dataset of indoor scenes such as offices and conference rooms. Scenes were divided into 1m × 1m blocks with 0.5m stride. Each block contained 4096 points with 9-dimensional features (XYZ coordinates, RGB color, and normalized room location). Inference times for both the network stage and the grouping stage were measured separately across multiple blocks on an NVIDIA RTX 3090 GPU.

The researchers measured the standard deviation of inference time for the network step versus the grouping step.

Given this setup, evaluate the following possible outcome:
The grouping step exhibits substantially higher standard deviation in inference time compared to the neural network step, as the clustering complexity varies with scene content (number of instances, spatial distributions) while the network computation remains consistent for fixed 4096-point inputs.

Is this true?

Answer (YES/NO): YES